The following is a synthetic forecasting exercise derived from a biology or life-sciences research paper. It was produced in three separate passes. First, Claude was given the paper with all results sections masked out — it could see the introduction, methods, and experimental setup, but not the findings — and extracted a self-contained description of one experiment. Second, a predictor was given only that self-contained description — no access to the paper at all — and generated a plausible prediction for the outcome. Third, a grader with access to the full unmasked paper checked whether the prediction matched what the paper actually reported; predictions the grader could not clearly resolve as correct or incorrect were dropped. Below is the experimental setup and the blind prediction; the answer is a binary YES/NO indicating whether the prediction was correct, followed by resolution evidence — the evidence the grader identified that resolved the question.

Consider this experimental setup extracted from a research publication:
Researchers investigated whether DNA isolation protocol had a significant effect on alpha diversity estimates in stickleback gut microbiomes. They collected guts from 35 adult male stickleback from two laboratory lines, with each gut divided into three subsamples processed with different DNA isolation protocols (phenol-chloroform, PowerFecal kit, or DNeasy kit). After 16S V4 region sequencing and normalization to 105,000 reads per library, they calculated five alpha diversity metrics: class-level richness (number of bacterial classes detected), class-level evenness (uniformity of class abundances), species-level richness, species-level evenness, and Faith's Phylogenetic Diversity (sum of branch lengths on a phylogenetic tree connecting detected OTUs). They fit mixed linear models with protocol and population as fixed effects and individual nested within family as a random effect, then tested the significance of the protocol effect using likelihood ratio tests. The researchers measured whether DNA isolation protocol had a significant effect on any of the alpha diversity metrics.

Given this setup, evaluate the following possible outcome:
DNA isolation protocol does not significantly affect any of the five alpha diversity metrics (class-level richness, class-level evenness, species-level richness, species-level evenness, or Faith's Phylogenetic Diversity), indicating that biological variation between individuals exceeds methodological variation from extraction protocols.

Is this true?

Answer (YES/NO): NO